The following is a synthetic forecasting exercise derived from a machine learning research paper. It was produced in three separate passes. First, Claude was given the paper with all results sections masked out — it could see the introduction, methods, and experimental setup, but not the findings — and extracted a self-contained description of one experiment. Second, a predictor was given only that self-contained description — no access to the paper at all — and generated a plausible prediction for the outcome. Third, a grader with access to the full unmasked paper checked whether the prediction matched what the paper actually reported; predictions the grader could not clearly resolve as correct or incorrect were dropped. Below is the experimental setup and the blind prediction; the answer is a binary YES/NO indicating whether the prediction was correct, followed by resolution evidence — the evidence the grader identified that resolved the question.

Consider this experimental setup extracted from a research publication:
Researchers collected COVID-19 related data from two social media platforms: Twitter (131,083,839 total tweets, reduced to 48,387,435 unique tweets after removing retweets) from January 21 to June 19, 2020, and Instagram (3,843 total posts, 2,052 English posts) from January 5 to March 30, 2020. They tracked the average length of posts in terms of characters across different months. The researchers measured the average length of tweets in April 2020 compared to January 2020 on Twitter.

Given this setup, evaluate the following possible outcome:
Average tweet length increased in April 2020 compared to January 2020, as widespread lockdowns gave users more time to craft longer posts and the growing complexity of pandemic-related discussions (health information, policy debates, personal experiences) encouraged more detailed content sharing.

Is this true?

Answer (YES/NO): YES